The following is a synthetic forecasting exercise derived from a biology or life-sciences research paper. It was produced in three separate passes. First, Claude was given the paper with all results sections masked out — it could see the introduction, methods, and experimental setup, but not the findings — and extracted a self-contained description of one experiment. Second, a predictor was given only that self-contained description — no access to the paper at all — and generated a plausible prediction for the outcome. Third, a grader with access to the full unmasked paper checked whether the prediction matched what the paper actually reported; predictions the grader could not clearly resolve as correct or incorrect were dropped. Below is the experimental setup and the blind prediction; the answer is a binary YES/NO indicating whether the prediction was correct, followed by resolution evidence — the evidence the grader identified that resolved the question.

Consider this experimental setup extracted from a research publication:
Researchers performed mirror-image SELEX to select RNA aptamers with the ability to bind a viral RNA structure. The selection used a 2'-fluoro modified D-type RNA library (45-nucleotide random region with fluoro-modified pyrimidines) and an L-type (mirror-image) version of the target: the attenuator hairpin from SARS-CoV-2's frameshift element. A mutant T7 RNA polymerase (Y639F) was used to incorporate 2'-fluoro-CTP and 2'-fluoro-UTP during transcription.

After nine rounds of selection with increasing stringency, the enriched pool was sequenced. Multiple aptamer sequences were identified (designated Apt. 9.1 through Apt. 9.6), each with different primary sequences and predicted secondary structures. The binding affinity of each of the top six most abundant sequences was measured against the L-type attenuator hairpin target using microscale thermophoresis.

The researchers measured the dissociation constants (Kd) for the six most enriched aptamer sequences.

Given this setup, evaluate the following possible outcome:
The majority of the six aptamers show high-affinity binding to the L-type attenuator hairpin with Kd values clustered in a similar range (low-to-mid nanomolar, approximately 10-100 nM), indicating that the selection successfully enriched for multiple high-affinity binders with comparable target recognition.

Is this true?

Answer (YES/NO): NO